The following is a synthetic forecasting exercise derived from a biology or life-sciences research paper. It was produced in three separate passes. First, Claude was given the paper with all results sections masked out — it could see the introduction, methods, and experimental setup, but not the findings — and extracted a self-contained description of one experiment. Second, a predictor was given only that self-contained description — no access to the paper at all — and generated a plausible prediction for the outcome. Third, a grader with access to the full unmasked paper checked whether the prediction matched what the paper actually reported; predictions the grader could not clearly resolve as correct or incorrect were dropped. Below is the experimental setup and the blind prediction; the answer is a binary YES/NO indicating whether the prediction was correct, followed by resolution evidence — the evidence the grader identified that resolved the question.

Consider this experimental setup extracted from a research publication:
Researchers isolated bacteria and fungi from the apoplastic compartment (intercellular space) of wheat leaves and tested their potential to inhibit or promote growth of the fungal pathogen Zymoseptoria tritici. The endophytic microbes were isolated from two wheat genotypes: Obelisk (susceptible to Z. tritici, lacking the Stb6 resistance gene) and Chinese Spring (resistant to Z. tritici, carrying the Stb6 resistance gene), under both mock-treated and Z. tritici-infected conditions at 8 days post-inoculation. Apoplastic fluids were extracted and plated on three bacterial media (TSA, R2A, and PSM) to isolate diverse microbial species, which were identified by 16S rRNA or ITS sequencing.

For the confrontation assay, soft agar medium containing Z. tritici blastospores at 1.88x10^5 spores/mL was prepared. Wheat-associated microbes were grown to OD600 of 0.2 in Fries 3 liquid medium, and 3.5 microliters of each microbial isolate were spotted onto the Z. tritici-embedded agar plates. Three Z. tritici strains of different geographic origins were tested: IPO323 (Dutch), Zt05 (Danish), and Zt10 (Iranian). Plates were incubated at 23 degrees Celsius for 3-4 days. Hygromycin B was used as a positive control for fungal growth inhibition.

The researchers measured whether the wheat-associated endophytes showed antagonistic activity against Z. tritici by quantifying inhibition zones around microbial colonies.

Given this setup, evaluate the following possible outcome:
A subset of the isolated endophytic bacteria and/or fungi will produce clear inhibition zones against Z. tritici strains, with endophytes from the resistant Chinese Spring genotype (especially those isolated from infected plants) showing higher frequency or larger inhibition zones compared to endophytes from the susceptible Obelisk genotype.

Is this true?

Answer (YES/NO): NO